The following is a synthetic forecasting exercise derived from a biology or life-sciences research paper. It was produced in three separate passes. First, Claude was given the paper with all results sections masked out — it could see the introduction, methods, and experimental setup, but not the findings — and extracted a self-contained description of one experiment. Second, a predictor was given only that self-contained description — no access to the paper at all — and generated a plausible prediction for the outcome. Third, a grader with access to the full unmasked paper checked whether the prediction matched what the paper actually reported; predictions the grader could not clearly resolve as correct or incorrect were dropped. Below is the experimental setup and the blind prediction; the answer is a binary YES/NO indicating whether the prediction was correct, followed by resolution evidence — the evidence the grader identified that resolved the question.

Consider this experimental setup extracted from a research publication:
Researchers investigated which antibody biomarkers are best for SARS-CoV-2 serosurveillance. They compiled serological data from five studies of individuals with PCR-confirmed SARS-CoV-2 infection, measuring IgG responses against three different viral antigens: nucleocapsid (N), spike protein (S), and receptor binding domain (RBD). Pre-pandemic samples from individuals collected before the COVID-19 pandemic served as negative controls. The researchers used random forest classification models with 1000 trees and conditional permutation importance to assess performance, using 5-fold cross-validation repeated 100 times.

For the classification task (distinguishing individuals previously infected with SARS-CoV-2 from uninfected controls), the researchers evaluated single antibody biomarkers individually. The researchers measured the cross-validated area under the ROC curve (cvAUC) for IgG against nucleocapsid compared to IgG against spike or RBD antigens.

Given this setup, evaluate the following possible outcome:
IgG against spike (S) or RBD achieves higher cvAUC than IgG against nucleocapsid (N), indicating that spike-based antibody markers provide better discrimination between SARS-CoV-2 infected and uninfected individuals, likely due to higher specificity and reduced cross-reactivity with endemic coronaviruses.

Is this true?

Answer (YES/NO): NO